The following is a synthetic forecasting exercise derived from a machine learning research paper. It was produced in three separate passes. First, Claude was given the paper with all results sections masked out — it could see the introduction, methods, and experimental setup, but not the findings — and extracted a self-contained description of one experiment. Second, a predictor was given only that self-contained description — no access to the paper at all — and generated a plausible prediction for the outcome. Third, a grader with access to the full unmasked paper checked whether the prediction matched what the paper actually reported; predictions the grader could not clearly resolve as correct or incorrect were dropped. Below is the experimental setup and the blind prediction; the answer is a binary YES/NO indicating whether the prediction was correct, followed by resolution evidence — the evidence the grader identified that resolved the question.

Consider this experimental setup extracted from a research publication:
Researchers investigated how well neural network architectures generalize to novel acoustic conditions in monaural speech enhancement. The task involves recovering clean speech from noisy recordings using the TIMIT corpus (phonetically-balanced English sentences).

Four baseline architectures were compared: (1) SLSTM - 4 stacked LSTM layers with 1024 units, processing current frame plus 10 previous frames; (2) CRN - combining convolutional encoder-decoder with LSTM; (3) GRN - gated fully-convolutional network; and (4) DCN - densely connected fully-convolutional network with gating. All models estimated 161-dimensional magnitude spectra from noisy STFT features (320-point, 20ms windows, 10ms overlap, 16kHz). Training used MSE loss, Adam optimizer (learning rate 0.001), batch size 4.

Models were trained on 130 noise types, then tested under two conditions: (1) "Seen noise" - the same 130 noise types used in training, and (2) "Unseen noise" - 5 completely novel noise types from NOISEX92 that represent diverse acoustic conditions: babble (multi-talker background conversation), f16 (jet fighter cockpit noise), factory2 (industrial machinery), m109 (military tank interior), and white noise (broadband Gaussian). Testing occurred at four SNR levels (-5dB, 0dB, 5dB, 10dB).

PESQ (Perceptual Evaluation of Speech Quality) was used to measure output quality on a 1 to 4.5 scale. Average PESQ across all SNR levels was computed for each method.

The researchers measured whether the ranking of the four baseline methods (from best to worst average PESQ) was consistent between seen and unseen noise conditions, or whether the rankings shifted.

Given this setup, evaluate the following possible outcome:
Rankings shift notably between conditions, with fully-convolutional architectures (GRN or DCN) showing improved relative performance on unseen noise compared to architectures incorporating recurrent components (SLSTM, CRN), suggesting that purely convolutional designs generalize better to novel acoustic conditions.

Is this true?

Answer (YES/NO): YES